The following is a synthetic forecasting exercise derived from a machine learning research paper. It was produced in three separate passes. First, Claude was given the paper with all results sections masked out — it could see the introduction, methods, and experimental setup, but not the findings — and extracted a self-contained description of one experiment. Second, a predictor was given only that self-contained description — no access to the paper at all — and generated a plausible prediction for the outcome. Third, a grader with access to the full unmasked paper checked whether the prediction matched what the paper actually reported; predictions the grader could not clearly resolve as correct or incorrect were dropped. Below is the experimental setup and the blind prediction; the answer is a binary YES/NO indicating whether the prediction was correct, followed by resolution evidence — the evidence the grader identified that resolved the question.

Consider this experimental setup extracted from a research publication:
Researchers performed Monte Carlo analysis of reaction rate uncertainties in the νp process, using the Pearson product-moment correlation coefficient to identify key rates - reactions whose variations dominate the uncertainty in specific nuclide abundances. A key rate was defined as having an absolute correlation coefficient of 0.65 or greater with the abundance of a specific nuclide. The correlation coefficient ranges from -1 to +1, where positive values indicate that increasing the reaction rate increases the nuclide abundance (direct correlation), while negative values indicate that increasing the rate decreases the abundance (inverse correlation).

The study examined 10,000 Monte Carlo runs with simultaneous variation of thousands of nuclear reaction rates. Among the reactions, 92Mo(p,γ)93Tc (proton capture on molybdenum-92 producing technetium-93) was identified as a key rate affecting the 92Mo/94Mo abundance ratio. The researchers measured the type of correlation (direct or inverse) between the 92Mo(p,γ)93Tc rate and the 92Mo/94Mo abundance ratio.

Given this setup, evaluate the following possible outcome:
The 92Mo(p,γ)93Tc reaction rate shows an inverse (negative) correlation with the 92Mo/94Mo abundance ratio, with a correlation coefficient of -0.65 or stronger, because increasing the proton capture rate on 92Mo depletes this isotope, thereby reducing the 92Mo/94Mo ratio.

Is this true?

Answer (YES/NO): YES